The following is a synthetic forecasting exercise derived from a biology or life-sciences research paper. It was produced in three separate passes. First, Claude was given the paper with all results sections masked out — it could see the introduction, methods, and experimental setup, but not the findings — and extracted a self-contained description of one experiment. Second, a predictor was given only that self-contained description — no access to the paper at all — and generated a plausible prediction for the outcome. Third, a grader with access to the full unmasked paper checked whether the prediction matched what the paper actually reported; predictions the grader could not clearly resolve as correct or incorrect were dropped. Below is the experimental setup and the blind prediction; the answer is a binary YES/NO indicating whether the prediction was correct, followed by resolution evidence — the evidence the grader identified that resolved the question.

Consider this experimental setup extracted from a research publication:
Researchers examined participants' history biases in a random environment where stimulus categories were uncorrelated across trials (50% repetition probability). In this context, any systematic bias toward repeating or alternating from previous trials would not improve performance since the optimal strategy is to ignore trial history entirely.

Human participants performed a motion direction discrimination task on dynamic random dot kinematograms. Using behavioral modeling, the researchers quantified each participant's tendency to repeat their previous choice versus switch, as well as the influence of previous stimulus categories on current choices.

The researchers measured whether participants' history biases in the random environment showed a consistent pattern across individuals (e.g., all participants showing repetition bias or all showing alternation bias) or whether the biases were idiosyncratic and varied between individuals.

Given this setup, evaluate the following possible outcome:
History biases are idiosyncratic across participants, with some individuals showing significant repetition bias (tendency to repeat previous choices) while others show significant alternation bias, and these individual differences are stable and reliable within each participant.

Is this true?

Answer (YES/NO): YES